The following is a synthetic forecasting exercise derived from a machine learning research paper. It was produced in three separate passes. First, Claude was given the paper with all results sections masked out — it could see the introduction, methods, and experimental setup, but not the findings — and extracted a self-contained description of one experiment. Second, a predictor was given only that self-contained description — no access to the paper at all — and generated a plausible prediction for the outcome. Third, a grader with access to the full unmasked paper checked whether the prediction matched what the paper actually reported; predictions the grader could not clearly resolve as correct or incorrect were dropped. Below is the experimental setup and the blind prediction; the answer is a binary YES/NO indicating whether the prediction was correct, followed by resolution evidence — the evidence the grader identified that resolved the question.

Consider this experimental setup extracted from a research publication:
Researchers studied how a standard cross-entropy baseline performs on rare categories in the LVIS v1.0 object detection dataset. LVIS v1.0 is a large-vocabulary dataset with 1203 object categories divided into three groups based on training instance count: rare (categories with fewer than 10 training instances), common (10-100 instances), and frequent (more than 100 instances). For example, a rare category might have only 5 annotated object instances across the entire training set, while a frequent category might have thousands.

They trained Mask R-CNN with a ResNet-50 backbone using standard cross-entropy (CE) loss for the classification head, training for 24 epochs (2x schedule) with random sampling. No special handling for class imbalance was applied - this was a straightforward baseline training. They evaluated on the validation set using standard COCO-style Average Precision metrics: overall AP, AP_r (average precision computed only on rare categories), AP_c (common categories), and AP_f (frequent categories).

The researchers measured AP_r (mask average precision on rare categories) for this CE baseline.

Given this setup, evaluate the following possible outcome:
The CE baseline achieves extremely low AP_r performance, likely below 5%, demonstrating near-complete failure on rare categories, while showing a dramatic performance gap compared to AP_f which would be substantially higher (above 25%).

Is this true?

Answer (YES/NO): YES